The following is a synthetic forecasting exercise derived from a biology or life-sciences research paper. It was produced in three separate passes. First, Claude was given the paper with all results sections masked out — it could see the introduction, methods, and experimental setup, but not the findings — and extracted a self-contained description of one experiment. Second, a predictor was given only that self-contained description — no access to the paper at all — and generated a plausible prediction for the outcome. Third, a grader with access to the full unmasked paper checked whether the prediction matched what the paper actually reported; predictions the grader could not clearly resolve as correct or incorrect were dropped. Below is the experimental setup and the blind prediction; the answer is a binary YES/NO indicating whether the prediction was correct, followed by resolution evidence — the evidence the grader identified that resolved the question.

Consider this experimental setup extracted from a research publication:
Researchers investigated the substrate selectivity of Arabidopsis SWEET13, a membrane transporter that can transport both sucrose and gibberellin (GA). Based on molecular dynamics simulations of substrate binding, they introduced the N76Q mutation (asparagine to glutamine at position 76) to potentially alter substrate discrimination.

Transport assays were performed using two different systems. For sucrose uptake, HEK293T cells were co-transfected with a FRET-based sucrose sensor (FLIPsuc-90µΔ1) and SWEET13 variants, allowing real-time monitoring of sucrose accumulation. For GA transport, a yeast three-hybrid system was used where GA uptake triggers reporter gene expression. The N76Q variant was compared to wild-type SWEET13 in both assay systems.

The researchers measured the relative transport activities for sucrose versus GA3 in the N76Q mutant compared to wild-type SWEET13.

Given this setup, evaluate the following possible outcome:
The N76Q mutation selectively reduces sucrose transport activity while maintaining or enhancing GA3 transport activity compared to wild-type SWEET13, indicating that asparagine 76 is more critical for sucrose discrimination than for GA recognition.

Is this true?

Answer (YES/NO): YES